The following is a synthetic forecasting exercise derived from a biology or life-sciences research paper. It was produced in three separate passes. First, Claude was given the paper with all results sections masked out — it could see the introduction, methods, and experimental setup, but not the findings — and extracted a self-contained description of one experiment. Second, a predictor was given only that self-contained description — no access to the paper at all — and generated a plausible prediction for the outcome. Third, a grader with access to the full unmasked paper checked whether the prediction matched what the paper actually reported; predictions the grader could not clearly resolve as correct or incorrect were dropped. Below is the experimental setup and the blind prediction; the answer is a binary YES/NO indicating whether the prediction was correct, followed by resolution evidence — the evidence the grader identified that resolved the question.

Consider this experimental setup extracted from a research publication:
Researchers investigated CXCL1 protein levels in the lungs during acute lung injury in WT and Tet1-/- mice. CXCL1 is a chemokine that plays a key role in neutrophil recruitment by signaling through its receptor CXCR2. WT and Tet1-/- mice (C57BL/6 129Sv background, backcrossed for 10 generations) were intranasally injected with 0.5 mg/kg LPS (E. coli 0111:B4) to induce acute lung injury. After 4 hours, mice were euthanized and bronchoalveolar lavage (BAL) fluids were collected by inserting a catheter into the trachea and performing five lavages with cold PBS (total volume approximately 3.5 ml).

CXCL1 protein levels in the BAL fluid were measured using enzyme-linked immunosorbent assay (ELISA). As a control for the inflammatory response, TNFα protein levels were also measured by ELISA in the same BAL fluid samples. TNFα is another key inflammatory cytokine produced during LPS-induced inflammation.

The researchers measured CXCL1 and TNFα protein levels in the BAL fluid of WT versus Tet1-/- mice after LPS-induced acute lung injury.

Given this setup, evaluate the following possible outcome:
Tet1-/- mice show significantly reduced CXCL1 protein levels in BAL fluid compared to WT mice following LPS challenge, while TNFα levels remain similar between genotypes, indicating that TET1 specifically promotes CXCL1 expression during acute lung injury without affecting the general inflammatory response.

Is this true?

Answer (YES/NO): NO